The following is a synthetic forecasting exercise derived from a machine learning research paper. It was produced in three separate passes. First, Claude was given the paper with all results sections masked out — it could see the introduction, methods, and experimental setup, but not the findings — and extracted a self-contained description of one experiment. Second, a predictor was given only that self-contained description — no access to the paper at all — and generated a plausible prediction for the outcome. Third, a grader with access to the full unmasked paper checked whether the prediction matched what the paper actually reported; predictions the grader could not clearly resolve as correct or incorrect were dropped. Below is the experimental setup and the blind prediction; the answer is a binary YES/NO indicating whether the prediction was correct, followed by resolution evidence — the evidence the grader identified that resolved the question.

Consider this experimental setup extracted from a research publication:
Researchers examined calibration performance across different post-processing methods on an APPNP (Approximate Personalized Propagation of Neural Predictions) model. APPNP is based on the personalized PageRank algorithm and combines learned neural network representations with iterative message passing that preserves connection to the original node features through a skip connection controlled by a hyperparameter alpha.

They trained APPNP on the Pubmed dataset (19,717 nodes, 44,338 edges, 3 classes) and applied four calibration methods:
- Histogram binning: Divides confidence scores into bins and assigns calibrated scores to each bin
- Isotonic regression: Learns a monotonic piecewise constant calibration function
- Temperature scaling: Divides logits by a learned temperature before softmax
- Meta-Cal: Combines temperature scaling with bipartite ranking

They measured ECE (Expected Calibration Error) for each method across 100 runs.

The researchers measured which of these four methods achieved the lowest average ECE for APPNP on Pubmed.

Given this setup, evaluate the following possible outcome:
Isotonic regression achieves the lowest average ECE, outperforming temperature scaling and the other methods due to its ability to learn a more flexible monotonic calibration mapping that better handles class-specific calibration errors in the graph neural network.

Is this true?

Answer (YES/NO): NO